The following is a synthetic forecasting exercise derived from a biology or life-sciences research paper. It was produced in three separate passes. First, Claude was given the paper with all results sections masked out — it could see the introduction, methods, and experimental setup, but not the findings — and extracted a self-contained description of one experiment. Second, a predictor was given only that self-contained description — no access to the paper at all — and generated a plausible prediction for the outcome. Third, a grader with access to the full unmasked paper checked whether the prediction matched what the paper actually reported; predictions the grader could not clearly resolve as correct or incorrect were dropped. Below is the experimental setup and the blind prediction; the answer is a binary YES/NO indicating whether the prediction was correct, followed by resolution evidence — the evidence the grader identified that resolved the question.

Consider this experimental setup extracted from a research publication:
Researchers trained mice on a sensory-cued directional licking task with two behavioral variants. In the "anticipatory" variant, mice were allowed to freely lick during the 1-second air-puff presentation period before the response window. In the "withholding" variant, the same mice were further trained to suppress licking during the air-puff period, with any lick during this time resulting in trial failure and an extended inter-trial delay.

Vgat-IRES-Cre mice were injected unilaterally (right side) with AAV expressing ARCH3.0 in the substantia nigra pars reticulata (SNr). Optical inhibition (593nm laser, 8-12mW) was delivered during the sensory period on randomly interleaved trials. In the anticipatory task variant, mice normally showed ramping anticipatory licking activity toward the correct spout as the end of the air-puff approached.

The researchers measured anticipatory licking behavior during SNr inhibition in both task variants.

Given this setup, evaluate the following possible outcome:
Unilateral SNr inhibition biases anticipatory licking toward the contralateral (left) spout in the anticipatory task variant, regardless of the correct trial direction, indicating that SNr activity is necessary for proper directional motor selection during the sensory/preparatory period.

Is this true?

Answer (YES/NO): NO